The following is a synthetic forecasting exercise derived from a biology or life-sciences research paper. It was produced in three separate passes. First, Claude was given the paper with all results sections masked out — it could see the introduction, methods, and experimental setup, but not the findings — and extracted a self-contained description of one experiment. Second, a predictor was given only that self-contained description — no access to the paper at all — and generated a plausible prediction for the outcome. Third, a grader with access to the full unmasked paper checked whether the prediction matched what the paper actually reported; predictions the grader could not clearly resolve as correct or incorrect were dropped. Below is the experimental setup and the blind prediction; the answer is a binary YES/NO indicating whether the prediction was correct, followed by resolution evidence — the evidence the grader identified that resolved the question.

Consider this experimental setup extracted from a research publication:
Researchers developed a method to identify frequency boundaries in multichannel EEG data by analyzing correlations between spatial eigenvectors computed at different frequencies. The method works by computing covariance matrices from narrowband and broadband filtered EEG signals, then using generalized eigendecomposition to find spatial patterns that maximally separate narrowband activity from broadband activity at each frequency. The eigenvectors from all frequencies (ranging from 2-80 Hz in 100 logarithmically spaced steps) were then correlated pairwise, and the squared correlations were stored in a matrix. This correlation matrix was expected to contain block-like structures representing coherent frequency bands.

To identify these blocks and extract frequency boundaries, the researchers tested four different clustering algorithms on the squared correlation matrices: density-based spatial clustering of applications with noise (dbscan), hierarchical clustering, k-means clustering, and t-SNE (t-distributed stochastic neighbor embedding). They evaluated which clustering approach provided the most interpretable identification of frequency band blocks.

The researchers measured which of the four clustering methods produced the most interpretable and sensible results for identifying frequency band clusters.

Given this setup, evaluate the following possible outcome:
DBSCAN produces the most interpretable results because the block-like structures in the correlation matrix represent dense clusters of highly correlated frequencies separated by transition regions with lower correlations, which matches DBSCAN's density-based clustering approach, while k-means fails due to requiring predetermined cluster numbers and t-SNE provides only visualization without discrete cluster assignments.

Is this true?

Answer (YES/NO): YES